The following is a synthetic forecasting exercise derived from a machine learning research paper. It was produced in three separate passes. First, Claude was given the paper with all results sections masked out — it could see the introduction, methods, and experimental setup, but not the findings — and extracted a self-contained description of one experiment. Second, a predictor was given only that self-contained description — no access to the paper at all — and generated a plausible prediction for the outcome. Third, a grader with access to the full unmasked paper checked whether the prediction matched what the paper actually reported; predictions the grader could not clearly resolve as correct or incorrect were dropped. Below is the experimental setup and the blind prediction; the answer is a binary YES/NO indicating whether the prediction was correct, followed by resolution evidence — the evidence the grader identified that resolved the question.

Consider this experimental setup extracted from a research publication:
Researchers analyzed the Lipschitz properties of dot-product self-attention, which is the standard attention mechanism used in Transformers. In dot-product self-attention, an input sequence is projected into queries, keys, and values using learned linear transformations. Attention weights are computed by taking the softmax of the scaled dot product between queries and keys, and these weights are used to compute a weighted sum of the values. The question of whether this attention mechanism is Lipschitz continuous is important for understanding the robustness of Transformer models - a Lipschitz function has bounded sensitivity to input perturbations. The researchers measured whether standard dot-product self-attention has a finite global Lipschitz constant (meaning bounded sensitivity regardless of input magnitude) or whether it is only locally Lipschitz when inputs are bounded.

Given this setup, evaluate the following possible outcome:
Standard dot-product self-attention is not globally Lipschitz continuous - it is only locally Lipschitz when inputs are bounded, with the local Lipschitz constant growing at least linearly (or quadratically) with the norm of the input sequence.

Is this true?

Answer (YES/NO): YES